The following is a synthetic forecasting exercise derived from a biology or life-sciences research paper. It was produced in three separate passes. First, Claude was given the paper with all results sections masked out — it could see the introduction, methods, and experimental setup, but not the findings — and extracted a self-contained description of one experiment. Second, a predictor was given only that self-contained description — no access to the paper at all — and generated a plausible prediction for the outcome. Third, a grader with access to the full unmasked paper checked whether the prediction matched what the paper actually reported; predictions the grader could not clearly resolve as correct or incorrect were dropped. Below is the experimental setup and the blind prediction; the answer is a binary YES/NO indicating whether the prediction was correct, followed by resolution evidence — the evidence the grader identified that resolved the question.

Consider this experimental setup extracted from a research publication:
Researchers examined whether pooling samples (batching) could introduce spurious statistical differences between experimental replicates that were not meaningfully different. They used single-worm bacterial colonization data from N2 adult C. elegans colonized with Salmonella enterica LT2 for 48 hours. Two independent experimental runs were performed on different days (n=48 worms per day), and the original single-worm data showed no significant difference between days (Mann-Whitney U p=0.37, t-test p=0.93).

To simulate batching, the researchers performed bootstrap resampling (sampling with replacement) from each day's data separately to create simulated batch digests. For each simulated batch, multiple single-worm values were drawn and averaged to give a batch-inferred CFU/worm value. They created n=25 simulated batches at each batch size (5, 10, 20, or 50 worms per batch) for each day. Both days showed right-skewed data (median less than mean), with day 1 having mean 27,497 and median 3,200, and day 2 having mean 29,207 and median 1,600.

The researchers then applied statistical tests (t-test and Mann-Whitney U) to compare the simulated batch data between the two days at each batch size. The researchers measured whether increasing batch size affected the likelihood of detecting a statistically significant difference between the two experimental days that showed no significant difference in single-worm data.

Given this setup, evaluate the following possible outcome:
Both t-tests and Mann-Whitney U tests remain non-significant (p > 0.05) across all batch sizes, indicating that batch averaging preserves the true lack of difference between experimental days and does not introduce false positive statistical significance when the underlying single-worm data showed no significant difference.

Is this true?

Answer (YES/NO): NO